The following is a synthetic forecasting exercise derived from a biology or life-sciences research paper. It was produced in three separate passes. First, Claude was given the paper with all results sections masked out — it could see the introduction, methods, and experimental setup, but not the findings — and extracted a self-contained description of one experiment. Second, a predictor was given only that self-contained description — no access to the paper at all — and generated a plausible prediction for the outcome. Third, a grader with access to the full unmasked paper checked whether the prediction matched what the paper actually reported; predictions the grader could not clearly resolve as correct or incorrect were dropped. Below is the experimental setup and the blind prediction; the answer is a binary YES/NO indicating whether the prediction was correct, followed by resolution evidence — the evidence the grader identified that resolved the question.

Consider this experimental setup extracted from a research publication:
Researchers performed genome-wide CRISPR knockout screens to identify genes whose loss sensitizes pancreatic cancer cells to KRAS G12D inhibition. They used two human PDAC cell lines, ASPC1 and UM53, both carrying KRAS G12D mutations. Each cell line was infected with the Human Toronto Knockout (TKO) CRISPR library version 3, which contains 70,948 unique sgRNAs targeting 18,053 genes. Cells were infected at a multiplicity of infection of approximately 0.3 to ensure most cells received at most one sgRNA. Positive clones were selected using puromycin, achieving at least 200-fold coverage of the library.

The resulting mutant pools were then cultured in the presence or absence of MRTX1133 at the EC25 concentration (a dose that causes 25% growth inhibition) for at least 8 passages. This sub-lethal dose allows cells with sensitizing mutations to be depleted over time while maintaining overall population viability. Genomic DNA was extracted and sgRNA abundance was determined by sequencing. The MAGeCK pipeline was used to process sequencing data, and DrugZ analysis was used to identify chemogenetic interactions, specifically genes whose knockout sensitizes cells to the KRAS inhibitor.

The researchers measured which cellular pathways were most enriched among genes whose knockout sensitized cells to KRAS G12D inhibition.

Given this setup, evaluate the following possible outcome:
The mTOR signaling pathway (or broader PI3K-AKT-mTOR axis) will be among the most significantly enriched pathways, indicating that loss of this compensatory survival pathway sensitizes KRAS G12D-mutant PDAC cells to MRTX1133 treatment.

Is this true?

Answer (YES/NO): NO